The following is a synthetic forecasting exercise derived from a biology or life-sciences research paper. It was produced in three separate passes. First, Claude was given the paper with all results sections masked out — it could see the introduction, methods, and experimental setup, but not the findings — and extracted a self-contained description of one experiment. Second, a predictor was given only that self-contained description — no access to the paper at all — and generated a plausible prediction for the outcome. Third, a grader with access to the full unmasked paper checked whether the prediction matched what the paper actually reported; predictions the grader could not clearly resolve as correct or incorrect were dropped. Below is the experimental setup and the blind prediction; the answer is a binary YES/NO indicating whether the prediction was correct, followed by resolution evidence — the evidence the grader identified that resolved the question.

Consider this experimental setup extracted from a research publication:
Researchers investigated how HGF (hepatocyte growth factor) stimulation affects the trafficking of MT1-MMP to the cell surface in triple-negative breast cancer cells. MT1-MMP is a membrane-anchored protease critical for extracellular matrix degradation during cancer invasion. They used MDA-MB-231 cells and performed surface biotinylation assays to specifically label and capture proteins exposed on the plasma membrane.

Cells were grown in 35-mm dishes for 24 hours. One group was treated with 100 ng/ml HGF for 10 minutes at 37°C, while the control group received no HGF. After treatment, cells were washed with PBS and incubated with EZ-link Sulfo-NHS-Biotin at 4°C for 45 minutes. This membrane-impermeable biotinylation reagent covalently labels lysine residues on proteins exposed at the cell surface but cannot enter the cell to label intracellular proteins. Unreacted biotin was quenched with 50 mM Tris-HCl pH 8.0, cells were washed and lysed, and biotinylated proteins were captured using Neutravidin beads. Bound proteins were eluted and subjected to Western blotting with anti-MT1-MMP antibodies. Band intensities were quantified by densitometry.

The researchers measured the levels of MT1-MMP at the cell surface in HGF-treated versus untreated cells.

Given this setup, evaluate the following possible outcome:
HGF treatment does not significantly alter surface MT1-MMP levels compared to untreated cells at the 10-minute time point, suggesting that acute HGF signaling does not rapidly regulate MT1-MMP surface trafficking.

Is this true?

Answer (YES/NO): NO